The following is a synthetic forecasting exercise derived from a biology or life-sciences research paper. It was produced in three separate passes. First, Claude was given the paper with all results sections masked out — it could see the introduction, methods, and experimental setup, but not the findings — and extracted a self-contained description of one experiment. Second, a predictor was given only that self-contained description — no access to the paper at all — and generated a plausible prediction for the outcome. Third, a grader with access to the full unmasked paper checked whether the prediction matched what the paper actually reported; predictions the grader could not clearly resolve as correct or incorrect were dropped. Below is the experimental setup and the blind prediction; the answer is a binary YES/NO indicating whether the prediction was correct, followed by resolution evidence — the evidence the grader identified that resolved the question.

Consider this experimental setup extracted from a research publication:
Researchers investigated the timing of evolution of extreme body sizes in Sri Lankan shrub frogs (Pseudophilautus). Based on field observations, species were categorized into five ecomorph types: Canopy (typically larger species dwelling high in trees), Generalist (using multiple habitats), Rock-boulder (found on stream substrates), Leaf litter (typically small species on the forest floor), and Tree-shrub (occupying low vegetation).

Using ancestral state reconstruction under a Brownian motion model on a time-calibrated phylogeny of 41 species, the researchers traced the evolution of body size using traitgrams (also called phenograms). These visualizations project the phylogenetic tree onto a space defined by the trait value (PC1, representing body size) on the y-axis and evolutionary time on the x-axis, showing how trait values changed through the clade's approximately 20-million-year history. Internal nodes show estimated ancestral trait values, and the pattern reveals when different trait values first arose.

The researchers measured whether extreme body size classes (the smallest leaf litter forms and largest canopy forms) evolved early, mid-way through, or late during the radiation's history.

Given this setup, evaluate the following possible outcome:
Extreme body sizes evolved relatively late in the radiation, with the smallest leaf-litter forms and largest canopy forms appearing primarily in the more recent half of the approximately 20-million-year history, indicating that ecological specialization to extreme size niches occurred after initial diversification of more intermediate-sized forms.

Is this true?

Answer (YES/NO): YES